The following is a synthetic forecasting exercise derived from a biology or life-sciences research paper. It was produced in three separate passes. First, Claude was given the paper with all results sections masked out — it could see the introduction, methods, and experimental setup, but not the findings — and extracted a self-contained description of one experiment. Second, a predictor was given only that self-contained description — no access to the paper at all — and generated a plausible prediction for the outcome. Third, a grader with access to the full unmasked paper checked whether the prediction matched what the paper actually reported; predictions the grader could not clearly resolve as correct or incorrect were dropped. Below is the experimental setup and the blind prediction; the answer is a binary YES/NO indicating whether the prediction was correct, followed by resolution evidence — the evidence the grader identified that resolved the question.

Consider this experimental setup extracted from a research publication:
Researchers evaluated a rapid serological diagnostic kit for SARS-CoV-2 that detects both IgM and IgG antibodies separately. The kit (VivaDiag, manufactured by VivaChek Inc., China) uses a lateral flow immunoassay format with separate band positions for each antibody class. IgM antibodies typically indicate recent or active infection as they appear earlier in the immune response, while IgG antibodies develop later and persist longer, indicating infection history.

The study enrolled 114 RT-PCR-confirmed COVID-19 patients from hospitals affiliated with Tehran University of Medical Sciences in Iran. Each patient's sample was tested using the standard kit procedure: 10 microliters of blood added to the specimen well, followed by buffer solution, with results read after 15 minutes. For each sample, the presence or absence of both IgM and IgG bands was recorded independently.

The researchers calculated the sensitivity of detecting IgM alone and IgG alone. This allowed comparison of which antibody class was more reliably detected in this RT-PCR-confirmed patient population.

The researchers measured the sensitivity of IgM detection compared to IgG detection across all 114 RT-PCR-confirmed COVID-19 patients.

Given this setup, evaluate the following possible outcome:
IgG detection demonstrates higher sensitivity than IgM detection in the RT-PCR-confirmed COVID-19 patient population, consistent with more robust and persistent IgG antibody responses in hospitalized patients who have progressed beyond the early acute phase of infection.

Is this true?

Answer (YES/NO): NO